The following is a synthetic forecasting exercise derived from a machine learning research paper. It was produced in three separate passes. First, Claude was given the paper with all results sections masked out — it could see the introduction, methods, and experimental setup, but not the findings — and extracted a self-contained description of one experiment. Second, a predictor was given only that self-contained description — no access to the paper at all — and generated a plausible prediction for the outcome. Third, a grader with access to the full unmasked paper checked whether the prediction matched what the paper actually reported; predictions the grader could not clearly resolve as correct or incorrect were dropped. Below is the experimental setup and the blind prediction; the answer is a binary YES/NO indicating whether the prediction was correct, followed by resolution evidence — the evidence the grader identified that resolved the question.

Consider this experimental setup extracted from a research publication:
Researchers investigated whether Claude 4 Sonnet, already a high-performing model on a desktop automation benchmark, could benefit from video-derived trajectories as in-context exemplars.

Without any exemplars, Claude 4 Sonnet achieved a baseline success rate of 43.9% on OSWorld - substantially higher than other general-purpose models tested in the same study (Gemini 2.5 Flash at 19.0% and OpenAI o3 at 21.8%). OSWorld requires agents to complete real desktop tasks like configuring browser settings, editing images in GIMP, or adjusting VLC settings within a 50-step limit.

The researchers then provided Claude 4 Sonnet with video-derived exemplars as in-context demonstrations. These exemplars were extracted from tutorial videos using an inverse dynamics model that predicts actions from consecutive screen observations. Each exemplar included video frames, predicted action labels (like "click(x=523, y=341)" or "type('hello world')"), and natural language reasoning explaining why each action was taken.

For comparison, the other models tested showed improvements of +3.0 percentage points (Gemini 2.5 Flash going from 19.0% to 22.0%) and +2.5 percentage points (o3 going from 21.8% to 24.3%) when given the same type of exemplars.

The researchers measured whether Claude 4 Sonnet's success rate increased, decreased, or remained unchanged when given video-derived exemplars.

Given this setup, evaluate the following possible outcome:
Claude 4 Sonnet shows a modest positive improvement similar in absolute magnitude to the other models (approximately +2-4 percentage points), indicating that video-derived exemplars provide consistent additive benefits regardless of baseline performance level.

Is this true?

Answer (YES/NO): NO